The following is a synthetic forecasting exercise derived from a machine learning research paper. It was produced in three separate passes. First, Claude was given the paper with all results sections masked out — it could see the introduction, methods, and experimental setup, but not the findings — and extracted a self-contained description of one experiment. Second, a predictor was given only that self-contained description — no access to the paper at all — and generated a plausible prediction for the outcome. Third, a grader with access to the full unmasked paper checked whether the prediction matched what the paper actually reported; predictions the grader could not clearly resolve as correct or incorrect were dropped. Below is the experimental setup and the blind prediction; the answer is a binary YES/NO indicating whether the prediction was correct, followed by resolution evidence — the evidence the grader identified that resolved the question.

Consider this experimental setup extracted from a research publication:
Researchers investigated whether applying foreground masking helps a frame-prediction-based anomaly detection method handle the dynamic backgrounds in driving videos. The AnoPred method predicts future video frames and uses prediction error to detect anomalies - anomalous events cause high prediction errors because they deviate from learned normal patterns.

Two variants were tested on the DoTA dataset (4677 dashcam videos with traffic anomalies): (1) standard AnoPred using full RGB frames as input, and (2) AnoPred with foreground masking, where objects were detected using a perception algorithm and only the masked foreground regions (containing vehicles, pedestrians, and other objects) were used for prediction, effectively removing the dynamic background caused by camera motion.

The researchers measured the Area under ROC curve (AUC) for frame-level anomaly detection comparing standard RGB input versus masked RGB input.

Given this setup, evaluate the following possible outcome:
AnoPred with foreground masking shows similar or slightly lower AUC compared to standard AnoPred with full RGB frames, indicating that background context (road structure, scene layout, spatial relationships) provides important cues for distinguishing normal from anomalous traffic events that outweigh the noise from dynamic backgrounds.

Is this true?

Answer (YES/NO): YES